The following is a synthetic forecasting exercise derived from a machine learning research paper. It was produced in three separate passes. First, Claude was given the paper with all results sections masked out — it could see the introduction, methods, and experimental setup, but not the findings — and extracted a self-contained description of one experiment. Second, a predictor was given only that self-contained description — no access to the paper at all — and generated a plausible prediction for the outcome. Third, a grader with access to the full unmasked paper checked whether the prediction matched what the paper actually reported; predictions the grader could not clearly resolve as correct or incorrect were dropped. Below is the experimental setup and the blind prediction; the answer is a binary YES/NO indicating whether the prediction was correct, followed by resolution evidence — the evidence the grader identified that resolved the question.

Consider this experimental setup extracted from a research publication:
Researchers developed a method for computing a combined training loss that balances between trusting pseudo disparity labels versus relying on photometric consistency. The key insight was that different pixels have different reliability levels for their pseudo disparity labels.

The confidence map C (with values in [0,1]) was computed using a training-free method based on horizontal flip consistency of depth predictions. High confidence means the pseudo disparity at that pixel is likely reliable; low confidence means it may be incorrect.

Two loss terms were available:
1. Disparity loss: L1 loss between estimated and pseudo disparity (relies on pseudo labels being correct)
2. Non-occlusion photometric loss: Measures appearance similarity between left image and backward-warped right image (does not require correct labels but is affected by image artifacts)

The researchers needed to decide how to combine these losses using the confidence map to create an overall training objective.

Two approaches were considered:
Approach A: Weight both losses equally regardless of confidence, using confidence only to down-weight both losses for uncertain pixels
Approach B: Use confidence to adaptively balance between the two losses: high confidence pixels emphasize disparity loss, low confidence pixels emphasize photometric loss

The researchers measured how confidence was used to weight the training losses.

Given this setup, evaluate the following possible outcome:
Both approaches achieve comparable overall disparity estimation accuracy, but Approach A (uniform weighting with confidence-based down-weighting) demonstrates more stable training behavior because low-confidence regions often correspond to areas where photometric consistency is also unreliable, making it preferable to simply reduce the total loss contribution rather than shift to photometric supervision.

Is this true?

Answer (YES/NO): NO